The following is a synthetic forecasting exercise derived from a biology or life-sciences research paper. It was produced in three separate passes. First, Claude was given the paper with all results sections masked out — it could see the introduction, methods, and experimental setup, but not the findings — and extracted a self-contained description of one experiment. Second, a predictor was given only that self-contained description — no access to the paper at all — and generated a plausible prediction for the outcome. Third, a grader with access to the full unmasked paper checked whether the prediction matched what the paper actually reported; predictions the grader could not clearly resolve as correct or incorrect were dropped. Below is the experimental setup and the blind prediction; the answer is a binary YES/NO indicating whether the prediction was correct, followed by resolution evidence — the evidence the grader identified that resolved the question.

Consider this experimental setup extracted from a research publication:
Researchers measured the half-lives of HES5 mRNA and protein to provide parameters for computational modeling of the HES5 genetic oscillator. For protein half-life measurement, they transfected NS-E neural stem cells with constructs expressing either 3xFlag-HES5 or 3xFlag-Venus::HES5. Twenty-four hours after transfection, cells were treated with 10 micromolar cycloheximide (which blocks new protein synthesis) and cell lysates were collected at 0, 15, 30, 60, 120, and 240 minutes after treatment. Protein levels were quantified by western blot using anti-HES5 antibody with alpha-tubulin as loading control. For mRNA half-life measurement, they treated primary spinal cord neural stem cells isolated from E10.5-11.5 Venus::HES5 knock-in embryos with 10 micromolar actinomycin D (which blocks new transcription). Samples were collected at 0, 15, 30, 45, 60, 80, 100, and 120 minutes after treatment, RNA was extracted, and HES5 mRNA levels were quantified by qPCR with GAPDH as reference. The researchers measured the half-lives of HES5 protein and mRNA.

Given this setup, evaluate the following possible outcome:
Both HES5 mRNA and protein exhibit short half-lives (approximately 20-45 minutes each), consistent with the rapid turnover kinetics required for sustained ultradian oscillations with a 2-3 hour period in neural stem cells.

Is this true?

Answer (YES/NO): NO